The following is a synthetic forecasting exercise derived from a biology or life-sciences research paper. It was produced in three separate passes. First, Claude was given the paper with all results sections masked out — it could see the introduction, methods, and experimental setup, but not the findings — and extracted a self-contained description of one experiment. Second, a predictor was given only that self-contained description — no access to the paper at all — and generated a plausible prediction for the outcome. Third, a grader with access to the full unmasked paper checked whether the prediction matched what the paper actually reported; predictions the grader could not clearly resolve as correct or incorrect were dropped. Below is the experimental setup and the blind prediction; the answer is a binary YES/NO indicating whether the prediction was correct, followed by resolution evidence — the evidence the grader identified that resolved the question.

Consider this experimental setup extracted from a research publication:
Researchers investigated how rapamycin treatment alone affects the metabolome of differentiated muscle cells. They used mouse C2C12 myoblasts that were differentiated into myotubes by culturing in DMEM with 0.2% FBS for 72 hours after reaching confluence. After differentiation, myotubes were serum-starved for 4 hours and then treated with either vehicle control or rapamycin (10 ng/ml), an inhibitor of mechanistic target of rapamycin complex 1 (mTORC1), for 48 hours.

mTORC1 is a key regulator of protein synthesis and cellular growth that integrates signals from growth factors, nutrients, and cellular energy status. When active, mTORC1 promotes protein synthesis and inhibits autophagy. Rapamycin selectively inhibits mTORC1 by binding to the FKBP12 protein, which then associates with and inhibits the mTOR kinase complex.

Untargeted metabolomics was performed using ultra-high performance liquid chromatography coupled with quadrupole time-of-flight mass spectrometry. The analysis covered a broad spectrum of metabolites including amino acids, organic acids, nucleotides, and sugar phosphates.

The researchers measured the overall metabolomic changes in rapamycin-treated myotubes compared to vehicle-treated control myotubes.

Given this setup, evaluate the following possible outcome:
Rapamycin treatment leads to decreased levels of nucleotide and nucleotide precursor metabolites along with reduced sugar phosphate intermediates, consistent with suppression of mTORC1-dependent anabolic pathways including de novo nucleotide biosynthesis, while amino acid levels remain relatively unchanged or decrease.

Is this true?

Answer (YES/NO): YES